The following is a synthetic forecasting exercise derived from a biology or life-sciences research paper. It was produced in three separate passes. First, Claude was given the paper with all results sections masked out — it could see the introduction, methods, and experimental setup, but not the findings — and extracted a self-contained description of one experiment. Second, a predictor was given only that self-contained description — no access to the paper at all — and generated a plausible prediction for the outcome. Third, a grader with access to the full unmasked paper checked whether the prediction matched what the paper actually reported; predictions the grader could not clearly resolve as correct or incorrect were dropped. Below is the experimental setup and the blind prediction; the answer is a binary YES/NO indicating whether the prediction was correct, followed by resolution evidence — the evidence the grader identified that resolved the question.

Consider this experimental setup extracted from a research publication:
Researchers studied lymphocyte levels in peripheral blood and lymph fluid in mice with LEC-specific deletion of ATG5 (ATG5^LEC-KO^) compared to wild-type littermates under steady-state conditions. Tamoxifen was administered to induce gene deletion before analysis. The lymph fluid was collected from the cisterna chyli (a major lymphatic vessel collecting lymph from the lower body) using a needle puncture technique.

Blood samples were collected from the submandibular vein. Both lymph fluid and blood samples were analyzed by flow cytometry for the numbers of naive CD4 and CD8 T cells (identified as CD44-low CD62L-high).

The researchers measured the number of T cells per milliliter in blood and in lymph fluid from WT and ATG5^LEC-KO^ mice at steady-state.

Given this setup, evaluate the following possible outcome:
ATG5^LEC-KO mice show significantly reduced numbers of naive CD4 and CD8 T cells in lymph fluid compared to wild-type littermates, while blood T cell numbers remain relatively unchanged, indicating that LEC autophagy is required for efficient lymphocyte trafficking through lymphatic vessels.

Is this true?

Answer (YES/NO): NO